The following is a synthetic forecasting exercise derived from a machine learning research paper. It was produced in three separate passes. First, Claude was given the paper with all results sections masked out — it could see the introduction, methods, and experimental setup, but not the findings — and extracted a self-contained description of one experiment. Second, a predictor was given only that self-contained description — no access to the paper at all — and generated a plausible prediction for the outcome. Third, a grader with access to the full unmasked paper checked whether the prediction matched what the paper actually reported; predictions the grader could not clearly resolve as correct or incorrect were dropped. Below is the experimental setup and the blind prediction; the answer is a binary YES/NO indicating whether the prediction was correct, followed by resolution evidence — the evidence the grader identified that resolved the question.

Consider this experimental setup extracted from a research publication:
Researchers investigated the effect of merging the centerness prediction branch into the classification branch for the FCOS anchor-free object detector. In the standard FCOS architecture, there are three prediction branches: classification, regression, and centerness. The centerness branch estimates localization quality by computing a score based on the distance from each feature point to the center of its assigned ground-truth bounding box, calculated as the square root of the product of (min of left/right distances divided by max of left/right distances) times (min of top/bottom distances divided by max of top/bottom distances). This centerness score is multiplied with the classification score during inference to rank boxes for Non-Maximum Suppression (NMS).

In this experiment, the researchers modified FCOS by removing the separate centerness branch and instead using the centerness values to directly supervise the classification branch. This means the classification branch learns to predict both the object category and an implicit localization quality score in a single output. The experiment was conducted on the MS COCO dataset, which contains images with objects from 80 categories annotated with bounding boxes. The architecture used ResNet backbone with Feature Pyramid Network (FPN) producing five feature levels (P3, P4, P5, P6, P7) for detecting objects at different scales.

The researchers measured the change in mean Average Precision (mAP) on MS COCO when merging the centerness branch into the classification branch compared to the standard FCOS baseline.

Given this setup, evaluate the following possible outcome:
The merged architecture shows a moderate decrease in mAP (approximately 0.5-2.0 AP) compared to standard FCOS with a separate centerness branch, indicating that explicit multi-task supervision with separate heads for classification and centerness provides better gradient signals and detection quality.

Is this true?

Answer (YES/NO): NO